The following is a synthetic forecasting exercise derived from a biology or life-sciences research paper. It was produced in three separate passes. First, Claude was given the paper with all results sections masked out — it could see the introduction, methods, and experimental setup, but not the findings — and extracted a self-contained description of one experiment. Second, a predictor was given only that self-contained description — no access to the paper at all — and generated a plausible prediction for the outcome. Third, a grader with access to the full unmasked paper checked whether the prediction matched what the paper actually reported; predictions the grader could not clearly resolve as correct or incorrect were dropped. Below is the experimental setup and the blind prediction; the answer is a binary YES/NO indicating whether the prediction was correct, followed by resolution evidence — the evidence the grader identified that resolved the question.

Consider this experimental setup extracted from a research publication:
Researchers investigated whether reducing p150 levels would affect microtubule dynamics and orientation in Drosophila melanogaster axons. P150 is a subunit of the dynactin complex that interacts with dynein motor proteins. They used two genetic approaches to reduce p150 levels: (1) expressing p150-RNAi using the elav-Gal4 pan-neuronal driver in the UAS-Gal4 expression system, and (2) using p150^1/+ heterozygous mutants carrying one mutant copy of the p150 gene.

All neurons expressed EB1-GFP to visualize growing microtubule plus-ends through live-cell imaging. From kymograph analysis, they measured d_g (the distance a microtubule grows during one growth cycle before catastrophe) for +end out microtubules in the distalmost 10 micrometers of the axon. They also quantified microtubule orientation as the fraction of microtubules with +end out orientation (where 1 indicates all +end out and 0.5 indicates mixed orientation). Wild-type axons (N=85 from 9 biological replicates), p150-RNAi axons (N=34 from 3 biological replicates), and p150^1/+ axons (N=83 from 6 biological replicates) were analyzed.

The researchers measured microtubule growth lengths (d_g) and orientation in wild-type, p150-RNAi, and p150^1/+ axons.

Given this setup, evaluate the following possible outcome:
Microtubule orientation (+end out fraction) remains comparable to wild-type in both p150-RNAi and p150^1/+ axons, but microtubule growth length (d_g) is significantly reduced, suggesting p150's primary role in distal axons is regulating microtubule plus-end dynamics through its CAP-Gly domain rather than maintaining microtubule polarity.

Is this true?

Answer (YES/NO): NO